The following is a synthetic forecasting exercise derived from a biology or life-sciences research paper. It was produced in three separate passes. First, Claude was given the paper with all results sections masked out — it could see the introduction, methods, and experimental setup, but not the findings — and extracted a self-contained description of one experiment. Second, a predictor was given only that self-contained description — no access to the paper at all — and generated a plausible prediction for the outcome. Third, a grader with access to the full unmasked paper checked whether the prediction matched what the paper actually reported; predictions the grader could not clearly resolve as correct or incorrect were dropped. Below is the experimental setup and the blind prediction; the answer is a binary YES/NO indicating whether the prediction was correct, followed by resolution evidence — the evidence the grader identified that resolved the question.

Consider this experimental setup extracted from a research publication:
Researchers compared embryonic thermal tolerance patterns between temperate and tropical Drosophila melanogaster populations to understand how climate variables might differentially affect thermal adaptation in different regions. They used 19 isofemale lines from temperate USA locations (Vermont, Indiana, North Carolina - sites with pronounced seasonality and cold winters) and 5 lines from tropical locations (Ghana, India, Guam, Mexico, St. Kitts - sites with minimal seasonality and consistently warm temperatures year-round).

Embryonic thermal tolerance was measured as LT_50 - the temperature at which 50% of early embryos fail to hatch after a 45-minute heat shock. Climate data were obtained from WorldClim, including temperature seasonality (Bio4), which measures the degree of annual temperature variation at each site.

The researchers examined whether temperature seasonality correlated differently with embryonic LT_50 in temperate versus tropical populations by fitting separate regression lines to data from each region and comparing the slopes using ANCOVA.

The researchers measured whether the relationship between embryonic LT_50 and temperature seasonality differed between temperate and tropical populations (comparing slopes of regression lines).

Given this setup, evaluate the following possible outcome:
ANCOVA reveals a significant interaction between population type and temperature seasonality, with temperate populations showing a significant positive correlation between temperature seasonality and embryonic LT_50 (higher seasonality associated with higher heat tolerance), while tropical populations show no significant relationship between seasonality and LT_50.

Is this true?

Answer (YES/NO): NO